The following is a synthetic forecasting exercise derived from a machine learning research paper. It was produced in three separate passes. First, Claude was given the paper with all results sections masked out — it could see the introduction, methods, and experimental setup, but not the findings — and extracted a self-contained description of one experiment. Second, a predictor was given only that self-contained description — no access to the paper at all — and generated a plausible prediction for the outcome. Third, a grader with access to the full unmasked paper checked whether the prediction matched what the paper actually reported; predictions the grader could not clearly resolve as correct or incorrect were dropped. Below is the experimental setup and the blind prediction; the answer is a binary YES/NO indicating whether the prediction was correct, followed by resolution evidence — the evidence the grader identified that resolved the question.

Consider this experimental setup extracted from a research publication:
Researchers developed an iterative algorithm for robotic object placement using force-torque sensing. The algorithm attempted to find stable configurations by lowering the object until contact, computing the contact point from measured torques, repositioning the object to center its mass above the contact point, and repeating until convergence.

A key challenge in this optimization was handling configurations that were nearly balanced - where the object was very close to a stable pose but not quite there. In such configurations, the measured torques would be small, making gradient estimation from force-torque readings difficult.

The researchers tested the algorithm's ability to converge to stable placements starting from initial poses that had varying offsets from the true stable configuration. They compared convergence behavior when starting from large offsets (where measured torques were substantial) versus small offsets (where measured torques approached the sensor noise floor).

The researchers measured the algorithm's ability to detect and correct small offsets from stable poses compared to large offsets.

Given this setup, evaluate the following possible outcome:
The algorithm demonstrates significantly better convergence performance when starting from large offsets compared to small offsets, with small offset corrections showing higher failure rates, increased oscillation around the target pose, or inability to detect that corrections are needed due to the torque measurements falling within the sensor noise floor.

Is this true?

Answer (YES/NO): YES